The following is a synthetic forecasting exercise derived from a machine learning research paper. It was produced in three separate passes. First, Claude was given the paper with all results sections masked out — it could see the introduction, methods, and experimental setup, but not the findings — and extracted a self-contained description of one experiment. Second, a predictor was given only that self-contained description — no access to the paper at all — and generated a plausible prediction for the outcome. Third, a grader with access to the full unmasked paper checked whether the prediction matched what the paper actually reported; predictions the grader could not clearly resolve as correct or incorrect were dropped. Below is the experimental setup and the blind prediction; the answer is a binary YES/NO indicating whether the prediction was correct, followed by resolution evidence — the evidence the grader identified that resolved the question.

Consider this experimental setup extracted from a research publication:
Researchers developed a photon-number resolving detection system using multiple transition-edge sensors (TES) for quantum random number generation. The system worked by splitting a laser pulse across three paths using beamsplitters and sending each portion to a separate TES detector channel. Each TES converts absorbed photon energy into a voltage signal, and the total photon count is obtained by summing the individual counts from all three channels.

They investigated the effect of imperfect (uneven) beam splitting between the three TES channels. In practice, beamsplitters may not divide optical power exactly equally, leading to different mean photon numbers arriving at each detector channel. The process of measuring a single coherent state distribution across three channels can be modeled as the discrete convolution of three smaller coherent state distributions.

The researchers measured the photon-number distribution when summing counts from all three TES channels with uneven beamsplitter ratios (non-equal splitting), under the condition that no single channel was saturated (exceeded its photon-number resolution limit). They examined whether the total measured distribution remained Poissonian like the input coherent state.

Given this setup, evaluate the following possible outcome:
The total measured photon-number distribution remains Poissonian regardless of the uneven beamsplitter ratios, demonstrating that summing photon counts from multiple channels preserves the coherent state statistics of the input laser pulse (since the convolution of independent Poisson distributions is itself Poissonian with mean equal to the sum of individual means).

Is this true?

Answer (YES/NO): YES